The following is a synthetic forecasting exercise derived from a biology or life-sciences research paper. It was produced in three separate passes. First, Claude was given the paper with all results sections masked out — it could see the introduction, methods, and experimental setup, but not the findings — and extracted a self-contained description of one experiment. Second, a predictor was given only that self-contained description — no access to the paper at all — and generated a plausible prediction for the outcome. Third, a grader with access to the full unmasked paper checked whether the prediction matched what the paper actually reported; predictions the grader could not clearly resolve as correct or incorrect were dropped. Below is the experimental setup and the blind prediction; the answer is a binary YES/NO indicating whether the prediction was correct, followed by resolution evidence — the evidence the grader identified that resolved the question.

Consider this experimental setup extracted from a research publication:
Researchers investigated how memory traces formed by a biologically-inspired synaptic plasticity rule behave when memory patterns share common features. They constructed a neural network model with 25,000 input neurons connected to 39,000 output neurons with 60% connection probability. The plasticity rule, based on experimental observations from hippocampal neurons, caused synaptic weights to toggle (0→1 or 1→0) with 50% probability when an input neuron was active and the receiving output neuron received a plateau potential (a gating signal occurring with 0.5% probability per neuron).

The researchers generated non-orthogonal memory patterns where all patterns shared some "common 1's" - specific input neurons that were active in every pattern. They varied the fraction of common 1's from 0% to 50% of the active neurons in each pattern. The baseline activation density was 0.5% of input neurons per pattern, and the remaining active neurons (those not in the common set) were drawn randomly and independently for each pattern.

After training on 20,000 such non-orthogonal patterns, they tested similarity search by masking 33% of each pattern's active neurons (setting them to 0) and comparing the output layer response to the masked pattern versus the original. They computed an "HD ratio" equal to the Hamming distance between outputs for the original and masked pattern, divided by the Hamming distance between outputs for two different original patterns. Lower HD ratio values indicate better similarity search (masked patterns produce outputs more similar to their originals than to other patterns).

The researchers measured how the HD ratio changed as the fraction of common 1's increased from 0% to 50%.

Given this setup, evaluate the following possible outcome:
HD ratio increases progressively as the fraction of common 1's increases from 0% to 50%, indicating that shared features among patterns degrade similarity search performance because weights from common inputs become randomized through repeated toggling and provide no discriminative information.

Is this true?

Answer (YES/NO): YES